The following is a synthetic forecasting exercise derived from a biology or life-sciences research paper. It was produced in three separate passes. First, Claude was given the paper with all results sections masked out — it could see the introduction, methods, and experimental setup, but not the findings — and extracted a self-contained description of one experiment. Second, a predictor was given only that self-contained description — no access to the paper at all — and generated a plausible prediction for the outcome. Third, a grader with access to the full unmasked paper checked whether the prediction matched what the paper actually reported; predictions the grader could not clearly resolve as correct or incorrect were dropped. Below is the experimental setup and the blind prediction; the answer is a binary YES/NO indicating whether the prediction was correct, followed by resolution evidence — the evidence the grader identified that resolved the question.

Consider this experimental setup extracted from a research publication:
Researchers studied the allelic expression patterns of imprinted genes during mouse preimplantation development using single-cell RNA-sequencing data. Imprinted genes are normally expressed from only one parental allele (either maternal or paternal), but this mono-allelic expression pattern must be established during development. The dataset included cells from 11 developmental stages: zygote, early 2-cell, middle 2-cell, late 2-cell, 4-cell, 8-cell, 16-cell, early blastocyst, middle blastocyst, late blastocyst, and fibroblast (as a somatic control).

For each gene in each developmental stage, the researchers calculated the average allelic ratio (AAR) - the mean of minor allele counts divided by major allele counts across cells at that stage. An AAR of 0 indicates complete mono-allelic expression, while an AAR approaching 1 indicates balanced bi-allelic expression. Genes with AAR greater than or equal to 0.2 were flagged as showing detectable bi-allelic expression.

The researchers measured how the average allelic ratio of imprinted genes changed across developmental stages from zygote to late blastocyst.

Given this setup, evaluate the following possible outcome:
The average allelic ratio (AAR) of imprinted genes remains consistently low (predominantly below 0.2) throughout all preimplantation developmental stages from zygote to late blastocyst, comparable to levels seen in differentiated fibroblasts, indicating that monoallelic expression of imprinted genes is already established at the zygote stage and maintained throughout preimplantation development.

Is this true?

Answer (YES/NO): NO